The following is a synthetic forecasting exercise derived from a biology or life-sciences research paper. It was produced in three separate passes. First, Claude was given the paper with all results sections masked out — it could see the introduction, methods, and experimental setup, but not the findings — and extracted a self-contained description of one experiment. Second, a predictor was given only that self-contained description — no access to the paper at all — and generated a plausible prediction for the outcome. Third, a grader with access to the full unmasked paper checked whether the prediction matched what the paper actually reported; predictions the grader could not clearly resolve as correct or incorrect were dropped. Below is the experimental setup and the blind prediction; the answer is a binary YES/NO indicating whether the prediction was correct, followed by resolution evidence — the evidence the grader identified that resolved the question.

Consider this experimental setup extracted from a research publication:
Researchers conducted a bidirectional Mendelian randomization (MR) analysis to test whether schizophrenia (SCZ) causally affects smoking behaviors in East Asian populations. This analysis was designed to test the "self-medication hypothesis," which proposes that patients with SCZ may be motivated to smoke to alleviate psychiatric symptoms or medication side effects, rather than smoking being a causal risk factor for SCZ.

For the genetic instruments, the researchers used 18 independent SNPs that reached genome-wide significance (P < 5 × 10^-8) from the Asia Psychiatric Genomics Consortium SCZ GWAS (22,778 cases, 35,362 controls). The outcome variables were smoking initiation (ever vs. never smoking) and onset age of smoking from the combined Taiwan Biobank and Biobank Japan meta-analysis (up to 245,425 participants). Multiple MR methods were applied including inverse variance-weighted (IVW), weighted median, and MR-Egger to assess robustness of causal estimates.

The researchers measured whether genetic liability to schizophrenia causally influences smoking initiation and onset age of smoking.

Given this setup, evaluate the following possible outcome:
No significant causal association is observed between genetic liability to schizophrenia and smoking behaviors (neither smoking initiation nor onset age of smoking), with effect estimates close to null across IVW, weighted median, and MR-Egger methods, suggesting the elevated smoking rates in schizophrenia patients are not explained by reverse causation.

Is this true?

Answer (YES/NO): YES